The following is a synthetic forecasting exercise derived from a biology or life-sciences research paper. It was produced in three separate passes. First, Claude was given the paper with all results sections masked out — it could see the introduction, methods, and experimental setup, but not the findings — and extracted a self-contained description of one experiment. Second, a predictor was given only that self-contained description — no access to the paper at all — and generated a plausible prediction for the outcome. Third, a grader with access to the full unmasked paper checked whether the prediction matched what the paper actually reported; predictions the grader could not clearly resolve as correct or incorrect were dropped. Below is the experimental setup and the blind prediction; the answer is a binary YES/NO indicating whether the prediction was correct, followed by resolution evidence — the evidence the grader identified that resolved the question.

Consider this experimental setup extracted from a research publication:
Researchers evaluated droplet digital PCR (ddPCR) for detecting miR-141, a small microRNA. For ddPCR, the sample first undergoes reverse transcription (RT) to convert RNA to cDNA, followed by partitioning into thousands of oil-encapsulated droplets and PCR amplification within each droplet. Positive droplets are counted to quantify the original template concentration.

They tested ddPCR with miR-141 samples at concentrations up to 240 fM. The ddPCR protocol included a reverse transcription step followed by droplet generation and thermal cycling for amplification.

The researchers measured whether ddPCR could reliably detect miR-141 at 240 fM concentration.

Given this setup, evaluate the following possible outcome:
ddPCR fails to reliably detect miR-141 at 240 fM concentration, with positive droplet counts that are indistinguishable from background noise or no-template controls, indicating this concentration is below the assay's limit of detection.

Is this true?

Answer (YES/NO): YES